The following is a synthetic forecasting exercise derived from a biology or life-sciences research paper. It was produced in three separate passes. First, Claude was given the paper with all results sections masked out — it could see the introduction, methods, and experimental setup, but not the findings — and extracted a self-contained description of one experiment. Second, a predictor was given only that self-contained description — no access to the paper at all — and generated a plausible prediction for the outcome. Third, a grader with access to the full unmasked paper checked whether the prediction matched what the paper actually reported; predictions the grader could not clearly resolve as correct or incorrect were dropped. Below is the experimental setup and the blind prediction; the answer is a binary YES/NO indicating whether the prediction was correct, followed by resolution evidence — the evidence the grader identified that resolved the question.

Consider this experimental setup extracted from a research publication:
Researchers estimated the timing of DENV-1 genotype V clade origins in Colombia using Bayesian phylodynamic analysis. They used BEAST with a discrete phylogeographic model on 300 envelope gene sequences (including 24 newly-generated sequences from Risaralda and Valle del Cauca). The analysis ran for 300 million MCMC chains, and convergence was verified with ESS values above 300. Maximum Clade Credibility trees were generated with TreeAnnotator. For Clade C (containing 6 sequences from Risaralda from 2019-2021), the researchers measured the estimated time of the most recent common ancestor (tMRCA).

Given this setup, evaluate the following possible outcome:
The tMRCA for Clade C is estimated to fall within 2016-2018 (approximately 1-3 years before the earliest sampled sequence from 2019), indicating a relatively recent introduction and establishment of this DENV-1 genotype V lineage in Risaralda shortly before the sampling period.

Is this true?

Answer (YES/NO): YES